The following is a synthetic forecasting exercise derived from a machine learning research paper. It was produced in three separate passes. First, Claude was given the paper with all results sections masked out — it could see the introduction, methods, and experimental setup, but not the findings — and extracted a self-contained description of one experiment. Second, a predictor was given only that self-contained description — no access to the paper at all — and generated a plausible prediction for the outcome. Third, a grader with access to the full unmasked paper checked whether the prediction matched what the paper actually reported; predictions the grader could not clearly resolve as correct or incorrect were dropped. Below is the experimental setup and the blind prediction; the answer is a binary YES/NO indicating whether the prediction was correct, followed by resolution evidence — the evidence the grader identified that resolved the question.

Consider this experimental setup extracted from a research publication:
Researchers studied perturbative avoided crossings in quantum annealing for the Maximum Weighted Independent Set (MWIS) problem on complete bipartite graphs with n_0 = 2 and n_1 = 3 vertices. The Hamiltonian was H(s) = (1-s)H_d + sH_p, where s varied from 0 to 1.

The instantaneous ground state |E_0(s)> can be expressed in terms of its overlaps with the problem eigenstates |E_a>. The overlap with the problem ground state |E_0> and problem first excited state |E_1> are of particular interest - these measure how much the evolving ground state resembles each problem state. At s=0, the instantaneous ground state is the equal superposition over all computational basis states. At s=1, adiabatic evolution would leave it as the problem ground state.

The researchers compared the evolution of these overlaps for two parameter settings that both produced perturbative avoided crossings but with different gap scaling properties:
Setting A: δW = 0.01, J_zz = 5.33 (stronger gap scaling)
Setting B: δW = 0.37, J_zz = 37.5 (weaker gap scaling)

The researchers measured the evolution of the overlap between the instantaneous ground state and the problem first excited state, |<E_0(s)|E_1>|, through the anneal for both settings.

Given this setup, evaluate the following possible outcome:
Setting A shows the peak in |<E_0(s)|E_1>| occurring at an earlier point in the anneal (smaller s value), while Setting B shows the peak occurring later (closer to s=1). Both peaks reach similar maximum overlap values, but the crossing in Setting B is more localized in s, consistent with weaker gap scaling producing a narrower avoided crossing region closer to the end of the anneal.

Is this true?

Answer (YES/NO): NO